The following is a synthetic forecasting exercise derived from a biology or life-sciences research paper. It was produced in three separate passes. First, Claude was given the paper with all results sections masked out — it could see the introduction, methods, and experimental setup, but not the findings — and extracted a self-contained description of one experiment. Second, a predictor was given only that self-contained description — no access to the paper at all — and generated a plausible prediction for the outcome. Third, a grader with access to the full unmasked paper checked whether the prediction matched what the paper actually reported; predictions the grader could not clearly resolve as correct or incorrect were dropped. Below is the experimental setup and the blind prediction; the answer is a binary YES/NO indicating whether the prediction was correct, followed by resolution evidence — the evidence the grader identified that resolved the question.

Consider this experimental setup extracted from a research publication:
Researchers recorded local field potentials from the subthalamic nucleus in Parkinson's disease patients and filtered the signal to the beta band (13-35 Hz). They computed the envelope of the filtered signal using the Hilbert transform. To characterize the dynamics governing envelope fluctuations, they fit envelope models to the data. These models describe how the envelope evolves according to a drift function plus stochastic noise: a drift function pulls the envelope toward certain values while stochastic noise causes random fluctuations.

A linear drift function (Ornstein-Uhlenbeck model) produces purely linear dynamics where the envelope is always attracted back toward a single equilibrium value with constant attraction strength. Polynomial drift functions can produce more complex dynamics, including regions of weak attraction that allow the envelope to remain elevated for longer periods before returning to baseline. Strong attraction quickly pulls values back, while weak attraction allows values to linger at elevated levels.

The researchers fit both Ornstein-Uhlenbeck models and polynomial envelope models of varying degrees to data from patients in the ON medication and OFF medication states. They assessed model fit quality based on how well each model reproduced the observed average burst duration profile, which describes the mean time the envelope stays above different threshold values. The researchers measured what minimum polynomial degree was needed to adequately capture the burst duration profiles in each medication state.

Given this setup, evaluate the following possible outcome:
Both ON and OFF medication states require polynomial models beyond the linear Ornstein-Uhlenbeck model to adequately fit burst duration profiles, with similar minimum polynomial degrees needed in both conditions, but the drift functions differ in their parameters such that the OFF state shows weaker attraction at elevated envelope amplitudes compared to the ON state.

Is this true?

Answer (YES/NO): NO